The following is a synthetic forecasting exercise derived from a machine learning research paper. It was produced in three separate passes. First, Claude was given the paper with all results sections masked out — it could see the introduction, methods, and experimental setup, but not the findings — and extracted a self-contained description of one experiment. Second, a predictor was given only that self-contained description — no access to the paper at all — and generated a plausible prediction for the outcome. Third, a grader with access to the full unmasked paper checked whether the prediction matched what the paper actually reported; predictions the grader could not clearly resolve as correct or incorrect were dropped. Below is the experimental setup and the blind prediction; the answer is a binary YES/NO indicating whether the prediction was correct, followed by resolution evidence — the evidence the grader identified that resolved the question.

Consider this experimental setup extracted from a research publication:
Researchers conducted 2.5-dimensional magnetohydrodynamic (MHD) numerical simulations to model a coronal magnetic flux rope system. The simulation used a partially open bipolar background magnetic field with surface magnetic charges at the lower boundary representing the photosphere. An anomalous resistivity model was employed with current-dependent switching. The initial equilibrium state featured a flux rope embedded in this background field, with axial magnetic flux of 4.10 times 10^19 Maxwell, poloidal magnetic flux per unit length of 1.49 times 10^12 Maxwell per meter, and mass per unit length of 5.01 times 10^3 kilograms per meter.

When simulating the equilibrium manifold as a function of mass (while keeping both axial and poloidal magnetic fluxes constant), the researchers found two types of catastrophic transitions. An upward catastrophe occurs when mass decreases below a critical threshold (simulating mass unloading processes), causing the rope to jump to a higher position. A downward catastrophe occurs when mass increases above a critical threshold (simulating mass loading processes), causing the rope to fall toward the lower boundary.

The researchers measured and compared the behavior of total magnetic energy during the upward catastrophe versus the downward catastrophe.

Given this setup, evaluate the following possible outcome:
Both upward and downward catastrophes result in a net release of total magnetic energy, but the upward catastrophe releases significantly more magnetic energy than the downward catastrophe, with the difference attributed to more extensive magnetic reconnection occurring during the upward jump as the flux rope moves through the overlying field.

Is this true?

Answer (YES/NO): NO